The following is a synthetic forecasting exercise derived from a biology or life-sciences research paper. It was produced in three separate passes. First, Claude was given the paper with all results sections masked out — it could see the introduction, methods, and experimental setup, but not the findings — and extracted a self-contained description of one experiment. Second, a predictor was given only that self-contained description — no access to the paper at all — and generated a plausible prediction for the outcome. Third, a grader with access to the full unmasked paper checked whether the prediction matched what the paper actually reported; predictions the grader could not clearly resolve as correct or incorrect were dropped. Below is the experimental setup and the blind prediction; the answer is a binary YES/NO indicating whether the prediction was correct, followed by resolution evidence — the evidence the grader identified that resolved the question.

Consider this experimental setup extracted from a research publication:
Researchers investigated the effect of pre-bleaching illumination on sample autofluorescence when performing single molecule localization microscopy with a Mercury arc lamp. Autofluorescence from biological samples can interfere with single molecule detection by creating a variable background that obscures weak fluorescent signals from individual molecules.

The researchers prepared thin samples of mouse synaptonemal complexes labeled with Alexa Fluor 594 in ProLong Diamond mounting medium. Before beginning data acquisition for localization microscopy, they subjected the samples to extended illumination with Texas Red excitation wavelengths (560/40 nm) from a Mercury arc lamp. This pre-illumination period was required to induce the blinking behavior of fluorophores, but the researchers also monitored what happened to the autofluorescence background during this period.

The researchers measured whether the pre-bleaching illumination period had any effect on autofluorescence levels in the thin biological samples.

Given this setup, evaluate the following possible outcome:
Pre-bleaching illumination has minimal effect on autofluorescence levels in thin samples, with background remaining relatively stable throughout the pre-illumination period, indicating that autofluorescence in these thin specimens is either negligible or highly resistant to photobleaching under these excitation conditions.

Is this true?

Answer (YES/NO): NO